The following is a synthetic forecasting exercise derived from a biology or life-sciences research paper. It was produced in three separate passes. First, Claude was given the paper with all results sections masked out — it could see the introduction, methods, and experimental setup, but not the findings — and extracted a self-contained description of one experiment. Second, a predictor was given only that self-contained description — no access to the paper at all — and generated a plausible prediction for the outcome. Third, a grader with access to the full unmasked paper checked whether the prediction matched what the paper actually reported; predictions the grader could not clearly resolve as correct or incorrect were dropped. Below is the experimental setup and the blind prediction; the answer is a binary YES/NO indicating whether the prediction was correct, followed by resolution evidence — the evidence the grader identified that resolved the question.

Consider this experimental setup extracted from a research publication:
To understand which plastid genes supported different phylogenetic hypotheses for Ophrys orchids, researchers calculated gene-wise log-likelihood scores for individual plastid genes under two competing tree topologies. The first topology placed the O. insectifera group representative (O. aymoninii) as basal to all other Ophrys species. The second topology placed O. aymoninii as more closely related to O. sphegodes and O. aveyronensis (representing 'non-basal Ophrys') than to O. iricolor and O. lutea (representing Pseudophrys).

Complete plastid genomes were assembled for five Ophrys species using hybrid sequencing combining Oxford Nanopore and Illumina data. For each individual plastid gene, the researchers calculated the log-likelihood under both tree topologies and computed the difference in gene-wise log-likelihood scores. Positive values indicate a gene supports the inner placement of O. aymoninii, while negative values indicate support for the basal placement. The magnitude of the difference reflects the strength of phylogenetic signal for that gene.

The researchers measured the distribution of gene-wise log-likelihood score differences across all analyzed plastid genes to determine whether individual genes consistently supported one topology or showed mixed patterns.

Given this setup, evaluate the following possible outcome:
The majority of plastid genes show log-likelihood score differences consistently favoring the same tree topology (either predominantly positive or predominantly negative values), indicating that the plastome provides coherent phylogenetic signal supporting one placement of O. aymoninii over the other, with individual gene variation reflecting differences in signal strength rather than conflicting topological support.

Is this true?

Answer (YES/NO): YES